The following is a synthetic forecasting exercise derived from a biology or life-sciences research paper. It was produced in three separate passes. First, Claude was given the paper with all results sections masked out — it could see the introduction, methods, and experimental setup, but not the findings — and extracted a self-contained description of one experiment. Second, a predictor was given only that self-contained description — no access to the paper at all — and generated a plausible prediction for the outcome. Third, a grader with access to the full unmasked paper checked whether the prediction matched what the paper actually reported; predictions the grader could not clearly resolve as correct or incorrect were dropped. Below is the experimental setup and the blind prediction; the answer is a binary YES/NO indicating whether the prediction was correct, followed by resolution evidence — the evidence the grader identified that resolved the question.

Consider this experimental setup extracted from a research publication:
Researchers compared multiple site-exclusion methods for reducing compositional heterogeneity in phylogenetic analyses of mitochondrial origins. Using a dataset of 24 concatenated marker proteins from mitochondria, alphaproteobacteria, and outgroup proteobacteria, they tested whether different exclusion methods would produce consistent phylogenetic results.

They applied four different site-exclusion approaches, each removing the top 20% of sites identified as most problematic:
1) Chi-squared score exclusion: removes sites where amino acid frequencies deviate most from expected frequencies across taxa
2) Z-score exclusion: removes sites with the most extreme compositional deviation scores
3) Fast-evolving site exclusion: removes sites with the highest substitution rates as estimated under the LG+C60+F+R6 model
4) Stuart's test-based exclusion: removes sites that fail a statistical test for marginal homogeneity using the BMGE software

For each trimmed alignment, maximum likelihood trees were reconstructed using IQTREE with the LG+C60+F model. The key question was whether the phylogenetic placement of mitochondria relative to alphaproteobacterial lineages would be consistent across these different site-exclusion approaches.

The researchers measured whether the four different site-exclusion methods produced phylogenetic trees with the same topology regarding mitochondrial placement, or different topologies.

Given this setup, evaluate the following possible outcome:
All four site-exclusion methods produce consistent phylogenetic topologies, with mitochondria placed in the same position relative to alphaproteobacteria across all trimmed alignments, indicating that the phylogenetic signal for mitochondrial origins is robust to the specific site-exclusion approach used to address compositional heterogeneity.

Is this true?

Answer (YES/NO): NO